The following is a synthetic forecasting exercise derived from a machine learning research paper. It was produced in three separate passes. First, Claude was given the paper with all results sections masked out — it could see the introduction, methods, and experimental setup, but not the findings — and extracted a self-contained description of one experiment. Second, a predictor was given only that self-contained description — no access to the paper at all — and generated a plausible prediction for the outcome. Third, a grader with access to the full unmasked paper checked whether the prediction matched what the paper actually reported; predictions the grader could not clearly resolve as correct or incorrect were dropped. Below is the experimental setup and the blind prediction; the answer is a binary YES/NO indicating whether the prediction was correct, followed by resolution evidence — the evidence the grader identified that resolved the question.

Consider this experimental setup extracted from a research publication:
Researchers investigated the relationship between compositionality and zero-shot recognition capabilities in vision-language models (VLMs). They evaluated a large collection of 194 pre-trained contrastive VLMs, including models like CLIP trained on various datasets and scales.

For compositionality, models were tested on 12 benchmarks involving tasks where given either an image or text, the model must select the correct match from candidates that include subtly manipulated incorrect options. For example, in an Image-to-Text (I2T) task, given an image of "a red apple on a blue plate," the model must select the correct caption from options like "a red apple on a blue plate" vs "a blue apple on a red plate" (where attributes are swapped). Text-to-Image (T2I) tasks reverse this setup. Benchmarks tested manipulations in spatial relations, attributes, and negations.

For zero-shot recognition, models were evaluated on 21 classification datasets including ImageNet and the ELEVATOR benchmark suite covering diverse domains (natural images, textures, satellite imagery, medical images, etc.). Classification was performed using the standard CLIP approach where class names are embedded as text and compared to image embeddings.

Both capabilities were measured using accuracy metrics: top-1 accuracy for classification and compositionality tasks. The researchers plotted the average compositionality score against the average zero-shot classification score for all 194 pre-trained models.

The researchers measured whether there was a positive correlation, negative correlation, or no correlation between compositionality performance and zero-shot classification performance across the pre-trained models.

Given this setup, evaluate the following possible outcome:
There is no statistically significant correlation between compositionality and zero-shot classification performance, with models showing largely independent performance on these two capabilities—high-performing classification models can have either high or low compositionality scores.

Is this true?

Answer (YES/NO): NO